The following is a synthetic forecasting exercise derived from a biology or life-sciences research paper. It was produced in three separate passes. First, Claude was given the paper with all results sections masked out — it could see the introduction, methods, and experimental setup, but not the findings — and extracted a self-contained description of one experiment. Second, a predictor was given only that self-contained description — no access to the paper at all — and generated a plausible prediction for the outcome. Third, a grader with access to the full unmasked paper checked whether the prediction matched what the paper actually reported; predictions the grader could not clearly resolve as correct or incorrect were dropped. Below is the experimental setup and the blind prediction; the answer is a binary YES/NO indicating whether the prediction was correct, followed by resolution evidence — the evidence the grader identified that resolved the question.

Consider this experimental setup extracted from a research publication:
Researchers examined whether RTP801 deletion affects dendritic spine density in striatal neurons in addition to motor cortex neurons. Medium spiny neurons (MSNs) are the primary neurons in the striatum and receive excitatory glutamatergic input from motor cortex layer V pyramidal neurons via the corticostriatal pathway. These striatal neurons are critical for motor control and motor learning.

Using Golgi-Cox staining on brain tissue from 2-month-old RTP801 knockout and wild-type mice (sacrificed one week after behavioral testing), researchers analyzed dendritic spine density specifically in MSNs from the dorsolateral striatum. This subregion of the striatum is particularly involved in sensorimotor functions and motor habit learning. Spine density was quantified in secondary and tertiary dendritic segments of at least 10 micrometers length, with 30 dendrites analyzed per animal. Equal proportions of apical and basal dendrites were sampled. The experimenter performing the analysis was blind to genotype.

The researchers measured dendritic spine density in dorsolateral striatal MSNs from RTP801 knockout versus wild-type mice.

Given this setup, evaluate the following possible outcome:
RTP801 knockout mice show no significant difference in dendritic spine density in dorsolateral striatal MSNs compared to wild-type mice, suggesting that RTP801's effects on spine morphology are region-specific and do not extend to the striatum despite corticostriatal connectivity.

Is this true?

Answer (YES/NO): YES